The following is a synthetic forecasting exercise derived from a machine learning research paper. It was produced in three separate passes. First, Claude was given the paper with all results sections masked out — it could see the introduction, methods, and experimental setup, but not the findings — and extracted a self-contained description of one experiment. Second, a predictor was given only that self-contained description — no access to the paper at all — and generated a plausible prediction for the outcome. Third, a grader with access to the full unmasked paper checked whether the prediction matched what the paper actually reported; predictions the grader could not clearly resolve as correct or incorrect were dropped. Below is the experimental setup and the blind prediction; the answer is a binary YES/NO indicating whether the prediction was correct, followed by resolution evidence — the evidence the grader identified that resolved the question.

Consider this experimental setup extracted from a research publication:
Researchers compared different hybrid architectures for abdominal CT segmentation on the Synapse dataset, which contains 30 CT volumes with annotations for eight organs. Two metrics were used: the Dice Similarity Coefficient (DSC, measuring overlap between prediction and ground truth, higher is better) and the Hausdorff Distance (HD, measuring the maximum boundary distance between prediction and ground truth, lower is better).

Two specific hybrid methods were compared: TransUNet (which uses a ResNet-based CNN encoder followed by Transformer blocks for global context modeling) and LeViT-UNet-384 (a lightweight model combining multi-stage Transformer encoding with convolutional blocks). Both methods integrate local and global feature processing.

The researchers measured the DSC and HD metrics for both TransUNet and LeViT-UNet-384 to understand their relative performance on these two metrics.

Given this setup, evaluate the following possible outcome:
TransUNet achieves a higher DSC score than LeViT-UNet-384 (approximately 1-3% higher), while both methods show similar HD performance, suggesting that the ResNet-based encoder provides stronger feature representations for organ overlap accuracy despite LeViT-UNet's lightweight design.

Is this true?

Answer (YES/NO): NO